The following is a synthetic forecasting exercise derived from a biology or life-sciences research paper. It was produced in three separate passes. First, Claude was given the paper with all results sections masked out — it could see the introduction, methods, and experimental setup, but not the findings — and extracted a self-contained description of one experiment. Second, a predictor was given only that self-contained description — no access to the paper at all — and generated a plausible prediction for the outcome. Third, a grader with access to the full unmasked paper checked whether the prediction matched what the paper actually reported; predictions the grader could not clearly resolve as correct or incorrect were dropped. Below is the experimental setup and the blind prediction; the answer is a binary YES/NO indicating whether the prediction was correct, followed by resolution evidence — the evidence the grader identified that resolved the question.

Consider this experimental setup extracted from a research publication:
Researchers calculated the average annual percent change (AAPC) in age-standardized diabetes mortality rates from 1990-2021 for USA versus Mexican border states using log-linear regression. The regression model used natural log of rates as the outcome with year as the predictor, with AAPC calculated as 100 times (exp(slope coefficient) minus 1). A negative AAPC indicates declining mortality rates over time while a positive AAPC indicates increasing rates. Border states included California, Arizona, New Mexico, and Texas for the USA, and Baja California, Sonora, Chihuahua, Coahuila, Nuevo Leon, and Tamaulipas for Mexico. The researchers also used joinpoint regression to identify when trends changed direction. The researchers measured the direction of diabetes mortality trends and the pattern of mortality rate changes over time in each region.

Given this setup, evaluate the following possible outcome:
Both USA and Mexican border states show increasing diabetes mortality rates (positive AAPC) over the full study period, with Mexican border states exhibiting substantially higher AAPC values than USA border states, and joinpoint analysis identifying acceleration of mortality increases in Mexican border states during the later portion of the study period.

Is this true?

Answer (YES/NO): NO